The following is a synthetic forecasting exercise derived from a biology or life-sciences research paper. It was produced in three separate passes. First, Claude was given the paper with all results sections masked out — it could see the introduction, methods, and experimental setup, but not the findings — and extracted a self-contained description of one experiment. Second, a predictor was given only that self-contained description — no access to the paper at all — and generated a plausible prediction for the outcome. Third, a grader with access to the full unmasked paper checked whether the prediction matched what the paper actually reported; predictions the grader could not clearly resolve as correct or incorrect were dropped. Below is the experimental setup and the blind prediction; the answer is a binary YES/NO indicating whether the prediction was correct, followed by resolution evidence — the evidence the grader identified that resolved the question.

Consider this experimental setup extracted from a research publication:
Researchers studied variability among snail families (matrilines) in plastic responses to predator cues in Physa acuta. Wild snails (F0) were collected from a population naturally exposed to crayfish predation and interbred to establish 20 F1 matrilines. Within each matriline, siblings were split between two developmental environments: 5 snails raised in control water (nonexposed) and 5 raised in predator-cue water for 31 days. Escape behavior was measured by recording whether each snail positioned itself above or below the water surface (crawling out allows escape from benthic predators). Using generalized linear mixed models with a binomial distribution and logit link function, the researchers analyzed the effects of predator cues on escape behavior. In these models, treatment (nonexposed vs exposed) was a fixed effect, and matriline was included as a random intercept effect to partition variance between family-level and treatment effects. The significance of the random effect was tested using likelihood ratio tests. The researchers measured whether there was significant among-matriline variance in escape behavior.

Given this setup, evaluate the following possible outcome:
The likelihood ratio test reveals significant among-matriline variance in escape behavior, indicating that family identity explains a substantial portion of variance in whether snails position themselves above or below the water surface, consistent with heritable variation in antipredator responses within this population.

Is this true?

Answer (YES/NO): NO